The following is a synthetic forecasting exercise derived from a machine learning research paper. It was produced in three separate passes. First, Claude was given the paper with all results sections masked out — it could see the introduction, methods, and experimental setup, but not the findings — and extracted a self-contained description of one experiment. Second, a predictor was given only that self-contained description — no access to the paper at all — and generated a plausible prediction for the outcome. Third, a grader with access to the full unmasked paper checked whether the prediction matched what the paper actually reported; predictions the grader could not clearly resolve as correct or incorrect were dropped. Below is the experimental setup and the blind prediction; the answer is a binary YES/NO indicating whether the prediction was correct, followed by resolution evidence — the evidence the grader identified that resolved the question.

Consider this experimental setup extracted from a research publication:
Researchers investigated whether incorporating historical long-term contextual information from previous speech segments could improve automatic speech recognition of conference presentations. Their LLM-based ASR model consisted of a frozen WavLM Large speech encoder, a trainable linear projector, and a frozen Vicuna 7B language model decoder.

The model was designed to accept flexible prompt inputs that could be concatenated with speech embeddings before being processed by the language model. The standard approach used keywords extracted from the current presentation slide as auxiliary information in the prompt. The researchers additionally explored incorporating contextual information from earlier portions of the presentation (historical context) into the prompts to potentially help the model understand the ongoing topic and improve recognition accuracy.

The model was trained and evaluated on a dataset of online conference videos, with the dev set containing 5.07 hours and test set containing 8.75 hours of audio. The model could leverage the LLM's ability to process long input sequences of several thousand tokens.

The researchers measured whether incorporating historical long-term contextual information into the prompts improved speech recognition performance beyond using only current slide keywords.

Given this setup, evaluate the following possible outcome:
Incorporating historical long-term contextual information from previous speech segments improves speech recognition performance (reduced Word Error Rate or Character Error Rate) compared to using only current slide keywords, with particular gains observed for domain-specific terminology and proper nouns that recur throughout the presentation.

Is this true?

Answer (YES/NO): NO